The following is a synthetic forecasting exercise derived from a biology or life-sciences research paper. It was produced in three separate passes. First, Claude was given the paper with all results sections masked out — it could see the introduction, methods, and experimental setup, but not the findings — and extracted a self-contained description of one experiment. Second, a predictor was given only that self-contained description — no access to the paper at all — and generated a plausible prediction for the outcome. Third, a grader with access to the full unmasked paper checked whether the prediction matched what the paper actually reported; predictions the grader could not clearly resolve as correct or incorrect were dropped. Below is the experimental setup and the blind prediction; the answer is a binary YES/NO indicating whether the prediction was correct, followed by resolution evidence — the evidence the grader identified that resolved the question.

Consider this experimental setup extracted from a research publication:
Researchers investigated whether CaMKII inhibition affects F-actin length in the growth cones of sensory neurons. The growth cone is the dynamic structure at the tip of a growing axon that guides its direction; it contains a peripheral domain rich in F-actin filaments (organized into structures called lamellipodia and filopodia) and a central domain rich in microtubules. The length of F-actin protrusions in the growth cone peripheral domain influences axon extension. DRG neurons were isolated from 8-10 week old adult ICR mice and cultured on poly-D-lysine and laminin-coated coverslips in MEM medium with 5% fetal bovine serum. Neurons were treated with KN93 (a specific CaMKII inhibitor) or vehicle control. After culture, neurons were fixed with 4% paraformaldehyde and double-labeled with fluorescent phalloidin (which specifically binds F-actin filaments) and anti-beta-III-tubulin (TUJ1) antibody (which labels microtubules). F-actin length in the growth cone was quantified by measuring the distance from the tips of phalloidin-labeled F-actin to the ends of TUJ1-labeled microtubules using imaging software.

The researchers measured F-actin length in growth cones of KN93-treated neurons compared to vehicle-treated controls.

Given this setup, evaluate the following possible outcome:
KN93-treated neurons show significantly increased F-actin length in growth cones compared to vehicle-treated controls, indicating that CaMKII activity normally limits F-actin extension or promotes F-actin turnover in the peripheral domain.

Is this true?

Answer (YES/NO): NO